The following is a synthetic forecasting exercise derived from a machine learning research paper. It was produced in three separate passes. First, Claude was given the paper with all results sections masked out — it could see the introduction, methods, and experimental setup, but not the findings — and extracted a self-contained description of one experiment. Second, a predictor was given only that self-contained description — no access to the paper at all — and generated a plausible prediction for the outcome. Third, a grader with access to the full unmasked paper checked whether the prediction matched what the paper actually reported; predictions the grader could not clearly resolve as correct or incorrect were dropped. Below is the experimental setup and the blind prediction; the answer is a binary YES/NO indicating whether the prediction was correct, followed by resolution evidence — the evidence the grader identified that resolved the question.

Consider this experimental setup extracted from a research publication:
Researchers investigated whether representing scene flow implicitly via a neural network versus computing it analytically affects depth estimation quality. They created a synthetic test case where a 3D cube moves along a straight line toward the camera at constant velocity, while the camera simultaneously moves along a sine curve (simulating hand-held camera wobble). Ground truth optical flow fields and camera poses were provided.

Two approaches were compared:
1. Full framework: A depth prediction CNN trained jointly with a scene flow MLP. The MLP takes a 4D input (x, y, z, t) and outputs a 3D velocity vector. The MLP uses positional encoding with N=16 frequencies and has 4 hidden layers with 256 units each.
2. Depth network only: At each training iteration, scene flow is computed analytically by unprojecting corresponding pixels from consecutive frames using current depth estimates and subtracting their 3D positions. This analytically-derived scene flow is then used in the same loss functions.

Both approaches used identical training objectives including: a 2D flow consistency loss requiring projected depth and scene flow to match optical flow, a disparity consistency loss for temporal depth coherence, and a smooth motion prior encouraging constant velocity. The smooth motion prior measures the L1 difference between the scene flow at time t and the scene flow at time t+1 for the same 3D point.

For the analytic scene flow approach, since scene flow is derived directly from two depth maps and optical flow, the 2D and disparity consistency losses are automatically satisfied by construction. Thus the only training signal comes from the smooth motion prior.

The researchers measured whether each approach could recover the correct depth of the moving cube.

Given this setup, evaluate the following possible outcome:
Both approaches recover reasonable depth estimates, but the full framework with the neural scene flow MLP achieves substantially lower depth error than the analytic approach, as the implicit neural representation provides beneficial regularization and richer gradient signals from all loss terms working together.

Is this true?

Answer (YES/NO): NO